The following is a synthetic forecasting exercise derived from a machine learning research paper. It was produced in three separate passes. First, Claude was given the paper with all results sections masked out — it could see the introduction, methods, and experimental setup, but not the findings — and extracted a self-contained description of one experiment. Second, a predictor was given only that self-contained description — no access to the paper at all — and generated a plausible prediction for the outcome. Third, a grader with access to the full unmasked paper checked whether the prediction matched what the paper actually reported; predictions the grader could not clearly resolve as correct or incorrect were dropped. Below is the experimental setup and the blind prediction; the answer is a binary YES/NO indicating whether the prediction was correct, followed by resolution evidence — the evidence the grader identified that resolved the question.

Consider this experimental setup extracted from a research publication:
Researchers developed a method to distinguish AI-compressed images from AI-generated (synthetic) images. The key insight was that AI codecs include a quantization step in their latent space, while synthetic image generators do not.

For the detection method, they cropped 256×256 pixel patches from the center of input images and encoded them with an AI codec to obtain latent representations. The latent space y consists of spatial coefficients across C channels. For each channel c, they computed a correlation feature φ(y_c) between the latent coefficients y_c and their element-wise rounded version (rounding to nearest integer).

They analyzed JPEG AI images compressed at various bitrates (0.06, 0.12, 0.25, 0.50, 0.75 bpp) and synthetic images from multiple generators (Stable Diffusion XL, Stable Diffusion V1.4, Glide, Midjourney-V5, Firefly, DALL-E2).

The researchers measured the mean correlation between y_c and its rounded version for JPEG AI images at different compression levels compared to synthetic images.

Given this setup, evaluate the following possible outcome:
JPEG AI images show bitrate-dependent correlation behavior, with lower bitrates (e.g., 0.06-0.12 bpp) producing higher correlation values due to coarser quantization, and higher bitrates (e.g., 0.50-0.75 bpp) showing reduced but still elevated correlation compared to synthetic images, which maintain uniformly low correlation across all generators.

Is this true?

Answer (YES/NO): NO